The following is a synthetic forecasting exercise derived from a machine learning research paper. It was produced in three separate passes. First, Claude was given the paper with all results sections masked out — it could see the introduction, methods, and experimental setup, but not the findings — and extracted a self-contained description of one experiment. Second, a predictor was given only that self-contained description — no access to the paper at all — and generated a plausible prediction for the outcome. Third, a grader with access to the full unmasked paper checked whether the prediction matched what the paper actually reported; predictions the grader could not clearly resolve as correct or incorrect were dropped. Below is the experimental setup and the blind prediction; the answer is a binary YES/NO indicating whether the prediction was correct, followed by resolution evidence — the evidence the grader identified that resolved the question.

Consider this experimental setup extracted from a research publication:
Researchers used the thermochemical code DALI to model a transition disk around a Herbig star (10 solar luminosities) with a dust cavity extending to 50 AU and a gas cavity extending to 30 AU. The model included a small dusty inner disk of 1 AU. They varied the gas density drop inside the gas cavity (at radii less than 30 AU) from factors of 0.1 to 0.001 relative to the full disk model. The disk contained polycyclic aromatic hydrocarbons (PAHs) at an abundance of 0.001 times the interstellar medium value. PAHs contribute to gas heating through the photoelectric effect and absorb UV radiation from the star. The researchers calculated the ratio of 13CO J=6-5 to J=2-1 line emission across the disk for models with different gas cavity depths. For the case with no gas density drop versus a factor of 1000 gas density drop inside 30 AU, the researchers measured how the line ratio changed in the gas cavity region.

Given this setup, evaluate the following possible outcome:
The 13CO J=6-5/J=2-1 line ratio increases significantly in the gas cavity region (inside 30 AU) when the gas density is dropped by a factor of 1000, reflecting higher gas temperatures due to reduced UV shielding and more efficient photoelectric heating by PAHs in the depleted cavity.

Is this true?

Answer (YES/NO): YES